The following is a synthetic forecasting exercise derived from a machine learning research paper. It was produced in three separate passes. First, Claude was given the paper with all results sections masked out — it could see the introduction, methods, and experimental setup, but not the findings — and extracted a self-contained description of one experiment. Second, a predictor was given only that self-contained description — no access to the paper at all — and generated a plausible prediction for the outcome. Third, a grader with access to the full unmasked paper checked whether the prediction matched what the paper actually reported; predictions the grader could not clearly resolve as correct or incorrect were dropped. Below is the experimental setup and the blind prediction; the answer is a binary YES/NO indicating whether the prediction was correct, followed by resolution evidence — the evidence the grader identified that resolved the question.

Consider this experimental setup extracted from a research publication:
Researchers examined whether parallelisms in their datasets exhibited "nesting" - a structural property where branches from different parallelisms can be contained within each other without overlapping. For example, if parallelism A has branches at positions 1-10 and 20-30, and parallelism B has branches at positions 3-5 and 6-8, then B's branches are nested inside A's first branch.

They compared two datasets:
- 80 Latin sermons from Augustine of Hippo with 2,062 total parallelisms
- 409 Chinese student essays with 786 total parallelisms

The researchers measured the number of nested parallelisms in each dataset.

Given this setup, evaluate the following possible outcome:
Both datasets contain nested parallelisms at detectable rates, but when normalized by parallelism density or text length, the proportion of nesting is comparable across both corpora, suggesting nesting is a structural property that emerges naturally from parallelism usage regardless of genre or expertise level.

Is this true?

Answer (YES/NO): NO